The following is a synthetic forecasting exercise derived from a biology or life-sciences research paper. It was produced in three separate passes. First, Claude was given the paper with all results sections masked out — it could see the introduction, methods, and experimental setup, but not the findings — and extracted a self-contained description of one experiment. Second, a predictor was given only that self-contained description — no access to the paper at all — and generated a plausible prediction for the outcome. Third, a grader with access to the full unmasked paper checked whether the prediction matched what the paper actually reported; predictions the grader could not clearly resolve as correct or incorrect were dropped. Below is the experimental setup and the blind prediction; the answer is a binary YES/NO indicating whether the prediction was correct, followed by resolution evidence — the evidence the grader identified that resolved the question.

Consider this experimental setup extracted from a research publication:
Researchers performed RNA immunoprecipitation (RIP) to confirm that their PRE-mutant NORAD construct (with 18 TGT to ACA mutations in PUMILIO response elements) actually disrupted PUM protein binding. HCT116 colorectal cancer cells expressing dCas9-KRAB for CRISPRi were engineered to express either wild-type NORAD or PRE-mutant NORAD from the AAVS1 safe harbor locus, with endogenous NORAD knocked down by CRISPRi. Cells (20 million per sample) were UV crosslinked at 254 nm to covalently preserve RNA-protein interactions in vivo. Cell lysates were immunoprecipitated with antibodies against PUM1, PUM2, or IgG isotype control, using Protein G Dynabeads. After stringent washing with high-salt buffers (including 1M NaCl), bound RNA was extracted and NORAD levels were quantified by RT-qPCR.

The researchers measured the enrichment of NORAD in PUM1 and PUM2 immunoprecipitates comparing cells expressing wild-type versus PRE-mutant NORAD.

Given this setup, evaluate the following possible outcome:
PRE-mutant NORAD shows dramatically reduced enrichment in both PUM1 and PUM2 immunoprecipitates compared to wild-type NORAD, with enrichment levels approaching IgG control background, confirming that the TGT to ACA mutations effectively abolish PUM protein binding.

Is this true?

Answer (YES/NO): YES